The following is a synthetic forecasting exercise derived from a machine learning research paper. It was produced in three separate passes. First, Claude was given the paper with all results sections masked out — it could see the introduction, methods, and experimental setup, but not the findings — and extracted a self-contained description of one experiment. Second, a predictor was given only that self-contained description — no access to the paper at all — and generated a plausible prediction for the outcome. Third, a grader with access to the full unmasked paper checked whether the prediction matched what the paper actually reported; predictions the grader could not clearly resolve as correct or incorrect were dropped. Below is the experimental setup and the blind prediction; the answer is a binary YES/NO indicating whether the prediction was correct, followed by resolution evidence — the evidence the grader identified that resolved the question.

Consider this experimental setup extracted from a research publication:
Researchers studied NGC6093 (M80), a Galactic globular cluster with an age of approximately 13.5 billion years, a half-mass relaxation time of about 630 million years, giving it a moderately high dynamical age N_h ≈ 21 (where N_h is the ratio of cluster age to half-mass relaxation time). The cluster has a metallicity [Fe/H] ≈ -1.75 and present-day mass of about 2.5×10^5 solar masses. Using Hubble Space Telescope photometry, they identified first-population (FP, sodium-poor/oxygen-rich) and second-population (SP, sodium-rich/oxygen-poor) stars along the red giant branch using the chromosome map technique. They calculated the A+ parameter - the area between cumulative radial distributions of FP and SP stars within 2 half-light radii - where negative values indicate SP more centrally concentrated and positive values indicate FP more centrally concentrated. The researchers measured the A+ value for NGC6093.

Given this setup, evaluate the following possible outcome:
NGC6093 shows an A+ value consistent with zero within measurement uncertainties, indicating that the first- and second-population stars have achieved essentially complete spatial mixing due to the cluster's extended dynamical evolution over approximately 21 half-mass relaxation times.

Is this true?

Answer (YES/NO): NO